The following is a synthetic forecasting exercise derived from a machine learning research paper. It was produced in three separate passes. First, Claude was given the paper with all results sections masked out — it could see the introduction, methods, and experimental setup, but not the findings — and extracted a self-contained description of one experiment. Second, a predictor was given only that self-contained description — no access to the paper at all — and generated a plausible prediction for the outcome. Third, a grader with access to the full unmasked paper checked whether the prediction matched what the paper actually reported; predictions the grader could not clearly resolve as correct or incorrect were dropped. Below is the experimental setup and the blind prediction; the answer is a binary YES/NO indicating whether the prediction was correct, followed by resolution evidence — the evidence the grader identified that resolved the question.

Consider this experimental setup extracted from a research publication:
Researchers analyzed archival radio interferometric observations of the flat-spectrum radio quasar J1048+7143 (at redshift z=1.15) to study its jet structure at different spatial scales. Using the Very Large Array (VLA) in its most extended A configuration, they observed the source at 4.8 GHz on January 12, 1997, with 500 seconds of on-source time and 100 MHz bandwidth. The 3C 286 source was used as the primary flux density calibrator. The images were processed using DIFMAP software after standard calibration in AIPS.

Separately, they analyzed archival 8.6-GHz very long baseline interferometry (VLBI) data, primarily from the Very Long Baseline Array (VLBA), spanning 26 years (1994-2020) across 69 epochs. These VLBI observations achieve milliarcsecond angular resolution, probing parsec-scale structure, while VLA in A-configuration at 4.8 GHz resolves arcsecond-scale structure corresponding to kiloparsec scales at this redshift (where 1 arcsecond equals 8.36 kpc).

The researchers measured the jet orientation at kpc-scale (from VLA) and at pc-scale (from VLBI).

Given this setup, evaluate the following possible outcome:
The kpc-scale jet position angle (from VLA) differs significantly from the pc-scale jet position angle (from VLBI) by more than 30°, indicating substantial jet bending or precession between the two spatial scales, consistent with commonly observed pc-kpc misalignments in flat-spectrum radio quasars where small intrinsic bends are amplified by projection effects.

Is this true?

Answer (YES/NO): YES